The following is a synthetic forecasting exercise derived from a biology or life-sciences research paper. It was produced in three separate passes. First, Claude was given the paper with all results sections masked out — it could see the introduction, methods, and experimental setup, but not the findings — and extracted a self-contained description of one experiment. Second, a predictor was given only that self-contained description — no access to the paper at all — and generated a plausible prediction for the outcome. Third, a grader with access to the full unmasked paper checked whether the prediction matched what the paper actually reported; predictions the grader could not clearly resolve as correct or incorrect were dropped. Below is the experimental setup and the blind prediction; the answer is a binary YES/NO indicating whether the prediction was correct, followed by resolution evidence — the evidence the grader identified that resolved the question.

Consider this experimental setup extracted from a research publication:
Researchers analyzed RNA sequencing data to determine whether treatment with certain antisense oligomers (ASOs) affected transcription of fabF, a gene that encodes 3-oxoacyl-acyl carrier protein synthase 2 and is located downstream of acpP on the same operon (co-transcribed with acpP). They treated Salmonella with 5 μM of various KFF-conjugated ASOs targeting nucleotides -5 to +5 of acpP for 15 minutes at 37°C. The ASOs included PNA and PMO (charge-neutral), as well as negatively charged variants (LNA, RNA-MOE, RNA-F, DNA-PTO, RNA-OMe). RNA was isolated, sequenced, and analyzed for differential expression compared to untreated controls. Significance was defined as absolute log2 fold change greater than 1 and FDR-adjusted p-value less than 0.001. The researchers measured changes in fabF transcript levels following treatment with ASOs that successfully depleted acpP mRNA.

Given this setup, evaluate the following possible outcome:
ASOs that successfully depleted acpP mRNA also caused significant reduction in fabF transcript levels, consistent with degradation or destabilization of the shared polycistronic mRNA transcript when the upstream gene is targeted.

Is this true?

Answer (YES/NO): YES